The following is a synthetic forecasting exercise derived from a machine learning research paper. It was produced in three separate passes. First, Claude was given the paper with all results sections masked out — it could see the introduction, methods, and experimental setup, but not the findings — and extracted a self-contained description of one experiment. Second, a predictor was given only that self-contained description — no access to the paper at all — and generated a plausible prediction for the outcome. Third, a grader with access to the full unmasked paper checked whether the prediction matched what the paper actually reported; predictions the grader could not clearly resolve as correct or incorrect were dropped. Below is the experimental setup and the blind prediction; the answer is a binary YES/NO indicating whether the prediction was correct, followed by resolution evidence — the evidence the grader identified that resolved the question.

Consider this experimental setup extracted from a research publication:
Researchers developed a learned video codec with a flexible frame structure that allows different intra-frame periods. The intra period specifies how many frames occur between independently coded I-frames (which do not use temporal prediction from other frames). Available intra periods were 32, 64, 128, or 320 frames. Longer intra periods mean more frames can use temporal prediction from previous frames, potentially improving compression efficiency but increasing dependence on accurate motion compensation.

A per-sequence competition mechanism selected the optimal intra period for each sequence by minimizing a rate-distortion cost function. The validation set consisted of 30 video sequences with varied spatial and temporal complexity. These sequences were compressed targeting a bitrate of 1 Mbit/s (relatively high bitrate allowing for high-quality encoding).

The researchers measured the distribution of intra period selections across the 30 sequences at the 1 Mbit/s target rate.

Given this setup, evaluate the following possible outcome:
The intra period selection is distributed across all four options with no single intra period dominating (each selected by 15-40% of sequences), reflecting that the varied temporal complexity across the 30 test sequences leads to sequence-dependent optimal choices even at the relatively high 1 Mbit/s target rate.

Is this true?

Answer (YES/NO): NO